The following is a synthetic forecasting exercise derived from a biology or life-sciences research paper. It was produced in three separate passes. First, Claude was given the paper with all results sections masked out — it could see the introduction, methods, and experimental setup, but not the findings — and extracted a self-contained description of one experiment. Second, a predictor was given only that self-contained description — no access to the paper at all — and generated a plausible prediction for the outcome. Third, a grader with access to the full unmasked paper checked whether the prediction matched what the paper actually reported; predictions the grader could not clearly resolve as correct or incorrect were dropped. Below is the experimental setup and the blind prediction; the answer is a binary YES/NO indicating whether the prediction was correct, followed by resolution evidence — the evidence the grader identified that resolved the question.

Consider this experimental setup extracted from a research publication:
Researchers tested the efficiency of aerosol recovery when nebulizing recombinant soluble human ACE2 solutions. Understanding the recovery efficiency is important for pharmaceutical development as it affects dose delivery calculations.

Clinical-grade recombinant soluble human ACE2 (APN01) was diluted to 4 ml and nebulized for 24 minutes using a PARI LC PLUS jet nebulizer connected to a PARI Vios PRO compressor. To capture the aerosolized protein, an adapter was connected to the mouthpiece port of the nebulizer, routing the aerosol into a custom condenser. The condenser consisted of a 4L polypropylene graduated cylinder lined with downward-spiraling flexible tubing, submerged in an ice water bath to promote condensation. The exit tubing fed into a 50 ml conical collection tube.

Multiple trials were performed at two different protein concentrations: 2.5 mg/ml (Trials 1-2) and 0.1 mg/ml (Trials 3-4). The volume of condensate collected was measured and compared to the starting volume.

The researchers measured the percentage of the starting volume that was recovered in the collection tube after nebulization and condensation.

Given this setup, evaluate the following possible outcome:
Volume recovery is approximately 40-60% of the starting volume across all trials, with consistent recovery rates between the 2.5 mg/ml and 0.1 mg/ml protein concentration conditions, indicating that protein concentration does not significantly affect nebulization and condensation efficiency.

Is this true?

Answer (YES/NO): NO